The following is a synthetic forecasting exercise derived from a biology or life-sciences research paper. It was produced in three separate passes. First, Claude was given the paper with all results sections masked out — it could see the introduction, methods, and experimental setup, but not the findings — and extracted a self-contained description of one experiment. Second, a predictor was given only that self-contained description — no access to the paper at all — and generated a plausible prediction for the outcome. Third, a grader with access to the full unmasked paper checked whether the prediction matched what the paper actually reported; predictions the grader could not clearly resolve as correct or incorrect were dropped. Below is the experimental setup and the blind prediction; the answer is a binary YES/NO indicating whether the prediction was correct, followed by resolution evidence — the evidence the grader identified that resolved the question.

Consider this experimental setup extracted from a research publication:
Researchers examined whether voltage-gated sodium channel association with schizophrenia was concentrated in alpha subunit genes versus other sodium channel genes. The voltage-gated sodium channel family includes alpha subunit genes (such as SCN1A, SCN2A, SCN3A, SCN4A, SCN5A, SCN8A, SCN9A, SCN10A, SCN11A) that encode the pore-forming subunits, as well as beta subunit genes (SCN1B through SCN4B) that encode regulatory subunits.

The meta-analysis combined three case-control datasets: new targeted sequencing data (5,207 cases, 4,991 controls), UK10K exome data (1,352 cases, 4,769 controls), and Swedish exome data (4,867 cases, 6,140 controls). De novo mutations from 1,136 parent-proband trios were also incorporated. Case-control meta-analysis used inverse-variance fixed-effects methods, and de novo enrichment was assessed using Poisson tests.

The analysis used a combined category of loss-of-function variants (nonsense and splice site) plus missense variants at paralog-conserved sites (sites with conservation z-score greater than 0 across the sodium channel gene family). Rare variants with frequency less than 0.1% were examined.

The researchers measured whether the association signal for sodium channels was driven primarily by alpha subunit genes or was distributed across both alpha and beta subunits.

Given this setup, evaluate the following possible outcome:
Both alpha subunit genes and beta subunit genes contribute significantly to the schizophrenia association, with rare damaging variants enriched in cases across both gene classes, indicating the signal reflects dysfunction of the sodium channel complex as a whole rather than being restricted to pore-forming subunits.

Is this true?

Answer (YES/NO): NO